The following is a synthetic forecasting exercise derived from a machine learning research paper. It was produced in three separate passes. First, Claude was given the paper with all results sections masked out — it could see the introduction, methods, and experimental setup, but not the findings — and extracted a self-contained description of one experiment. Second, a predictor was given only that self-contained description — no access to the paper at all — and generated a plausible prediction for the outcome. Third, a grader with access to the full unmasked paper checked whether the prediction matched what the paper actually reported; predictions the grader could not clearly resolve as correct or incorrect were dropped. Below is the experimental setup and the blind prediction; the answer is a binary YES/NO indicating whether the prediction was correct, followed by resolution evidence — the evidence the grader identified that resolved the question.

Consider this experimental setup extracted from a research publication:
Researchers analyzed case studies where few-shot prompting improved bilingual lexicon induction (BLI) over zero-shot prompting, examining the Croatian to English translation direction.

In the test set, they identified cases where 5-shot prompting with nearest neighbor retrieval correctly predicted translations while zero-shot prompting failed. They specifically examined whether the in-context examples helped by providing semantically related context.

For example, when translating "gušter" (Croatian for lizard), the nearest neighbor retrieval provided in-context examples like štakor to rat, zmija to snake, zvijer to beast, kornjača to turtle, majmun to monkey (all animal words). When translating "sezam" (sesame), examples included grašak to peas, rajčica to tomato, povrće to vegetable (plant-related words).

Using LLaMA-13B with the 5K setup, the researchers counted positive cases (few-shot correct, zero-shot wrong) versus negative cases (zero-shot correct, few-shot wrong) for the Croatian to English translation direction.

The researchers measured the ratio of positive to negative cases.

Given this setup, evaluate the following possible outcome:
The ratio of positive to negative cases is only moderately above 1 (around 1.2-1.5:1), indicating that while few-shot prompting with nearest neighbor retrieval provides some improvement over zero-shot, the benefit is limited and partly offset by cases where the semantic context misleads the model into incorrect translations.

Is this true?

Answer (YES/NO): NO